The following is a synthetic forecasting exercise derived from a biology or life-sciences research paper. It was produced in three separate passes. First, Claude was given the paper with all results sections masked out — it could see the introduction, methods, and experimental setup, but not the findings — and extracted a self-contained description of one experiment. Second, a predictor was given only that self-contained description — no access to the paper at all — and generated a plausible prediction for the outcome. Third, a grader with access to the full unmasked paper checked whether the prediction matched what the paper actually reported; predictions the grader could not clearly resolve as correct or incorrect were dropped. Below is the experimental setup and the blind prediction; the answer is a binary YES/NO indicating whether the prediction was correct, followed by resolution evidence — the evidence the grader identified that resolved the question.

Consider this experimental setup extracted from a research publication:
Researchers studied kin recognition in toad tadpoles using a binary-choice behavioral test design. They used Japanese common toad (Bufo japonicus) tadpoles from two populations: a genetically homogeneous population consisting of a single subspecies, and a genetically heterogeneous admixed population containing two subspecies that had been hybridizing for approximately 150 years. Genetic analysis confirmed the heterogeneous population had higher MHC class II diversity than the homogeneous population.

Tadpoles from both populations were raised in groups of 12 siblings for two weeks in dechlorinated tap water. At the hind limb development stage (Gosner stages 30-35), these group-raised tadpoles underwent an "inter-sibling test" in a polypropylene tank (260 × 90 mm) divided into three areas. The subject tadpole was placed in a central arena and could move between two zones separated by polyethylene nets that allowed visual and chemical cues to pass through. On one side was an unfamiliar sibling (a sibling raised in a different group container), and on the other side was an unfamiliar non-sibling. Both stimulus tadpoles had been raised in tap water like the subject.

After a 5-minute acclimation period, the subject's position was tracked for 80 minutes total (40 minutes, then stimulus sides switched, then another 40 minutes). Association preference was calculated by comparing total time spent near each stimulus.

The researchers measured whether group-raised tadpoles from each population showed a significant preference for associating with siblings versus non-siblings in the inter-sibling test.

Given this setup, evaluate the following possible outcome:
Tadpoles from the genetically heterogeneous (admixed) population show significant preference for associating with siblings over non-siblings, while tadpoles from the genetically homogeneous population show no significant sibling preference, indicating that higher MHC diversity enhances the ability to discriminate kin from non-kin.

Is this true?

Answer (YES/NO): YES